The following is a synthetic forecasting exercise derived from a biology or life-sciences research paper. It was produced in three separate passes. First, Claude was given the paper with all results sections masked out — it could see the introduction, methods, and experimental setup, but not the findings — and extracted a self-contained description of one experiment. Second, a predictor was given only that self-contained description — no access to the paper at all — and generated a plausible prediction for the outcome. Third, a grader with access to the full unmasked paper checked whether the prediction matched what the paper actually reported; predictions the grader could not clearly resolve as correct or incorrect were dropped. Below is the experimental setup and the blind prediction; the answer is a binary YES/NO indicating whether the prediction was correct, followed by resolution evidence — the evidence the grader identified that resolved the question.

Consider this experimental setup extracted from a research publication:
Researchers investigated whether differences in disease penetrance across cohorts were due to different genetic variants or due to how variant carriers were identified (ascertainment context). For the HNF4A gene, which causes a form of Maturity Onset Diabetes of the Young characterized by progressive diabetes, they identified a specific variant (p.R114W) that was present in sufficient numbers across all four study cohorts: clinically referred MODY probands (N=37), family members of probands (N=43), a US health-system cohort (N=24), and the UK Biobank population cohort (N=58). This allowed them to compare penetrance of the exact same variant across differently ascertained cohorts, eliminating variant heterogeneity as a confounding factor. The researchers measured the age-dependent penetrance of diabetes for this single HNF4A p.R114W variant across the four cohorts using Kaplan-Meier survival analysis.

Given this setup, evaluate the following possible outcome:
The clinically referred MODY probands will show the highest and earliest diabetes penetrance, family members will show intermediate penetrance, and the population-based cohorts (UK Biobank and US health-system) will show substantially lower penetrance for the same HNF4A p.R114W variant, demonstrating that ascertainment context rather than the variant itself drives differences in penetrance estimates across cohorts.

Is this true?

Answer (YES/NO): YES